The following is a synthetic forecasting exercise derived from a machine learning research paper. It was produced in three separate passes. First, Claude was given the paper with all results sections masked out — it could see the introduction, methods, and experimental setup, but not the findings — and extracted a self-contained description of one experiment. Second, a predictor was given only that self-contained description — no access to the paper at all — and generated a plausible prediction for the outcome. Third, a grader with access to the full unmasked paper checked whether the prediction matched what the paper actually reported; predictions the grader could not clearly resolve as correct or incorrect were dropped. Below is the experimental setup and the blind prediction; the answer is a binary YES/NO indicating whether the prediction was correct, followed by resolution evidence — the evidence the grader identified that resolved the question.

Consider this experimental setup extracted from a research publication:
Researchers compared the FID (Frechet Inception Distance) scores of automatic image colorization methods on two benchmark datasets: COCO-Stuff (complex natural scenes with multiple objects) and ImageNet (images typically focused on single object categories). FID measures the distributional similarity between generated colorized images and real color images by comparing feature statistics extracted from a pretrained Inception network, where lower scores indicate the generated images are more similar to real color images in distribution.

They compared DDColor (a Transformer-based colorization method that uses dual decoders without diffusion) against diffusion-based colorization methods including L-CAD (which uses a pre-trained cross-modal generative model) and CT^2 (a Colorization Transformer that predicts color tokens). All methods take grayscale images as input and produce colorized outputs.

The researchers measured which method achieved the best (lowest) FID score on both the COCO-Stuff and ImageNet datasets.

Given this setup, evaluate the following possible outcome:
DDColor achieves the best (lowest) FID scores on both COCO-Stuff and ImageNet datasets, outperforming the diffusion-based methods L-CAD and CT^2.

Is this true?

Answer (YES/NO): YES